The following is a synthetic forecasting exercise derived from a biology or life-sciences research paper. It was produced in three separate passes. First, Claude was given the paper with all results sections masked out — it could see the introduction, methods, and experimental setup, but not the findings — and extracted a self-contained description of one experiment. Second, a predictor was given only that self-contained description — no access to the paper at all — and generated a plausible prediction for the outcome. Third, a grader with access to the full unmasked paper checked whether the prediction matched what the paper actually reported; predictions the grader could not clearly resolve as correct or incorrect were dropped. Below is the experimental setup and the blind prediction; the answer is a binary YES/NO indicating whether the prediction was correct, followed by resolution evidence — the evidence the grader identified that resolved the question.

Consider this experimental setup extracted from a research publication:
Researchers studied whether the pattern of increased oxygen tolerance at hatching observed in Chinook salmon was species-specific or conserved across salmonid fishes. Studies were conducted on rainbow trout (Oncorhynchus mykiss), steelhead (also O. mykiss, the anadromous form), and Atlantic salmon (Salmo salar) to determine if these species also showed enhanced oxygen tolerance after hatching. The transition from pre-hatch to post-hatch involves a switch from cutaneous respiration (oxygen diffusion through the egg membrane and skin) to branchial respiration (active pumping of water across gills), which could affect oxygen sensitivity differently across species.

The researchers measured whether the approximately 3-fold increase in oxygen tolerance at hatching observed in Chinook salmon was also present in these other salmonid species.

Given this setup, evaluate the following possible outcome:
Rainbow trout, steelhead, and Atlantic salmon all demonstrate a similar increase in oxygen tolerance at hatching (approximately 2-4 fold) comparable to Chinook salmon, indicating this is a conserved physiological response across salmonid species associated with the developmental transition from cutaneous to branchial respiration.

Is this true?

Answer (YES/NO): YES